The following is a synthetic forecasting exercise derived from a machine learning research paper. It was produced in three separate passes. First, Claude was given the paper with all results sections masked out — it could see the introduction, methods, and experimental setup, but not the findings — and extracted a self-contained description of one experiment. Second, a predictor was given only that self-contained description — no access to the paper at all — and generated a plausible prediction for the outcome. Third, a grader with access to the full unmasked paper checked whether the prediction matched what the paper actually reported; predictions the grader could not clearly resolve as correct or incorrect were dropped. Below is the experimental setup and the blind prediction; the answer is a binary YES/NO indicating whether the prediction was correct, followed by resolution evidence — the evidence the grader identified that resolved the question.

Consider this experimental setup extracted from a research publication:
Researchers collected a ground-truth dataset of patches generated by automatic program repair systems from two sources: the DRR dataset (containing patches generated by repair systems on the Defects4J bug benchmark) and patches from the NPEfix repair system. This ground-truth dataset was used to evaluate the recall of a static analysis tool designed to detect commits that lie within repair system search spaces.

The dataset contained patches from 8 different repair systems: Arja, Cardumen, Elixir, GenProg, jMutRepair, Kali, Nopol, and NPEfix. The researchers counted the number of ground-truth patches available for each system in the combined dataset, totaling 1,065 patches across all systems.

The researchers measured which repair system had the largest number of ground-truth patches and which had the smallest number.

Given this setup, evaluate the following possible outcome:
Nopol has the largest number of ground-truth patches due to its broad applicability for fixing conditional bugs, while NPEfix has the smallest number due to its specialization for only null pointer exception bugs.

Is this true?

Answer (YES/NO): NO